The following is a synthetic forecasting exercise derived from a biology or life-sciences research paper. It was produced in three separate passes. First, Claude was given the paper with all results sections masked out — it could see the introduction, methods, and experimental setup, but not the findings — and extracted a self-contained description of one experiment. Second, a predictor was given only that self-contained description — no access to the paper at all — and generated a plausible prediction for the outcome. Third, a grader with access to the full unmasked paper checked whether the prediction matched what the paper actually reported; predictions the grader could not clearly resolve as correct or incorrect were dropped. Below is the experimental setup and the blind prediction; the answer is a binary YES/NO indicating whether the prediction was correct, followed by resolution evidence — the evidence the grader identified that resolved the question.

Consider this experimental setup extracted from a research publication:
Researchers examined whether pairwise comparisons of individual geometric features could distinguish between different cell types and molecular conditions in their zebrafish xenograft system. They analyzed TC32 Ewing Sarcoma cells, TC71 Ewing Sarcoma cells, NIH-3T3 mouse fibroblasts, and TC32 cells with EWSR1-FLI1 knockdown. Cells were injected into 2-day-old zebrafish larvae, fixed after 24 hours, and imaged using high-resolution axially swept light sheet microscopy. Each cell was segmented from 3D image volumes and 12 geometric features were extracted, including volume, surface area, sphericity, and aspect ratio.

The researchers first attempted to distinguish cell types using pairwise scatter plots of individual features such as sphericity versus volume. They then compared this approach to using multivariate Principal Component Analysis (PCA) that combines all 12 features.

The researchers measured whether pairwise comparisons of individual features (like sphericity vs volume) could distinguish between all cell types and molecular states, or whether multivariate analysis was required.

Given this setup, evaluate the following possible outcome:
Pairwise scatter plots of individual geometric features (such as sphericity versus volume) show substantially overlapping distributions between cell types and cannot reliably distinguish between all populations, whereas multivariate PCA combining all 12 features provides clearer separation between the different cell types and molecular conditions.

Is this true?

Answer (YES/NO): YES